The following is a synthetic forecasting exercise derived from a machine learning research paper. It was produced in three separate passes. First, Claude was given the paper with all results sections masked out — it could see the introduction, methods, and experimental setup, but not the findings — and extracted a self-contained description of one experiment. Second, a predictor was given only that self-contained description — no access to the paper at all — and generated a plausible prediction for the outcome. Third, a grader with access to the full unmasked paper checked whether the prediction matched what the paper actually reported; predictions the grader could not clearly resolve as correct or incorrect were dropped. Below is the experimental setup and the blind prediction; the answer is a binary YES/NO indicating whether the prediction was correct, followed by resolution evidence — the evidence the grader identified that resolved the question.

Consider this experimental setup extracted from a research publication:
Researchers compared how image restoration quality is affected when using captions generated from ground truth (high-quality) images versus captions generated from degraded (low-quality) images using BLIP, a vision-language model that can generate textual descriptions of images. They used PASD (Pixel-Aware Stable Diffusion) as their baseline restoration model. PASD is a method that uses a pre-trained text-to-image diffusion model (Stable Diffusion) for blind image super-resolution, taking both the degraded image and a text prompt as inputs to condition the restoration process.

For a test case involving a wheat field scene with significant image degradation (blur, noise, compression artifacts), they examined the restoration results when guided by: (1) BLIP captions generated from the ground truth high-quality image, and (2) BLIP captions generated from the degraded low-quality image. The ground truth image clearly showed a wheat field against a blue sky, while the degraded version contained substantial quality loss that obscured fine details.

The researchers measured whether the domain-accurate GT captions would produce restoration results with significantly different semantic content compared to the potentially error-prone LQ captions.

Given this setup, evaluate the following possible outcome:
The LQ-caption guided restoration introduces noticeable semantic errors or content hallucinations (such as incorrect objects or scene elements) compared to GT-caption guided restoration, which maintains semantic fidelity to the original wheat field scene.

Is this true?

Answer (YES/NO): YES